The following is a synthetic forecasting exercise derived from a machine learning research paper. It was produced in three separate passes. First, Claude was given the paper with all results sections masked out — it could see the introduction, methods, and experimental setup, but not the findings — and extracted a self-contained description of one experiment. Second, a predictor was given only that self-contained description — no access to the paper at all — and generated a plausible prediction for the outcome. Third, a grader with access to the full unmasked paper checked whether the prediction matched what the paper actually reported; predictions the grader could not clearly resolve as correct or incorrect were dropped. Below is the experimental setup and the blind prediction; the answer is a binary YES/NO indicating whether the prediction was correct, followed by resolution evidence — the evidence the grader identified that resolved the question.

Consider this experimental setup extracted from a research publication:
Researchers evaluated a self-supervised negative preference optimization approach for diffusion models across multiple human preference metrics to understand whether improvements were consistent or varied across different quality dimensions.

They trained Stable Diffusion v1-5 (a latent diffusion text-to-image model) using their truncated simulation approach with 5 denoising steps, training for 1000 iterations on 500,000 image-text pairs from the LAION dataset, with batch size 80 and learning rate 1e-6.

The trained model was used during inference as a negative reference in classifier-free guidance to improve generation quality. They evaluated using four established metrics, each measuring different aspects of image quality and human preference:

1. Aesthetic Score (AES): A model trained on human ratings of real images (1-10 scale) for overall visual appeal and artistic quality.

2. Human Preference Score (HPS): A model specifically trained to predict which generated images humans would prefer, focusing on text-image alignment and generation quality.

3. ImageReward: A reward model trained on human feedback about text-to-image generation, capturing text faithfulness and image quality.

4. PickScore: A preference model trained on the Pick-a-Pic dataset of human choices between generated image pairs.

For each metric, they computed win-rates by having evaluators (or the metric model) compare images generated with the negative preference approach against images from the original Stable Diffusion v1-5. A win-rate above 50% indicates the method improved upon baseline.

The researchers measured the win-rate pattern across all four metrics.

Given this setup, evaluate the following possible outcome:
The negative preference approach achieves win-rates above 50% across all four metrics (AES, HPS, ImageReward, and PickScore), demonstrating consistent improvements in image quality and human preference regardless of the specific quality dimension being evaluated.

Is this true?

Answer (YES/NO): YES